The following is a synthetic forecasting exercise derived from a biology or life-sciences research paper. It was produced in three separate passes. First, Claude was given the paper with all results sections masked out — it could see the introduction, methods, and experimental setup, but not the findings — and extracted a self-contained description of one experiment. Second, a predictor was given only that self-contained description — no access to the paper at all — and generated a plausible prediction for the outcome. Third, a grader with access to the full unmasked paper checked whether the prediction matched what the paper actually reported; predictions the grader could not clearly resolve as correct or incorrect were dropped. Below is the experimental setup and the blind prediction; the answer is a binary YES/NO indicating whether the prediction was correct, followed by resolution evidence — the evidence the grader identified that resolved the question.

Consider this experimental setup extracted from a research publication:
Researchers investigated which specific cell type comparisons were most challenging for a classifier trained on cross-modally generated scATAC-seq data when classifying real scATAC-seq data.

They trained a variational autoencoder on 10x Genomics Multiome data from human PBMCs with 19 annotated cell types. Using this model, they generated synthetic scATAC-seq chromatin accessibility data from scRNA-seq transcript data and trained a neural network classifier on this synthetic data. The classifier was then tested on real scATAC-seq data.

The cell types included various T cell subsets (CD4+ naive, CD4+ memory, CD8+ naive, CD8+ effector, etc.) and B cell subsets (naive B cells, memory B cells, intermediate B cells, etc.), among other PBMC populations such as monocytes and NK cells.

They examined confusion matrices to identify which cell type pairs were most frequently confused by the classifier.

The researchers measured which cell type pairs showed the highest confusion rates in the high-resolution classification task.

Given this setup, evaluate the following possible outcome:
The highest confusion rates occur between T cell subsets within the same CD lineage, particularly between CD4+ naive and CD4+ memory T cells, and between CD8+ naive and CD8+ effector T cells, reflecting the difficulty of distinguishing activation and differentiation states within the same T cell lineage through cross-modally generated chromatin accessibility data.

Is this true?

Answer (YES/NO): NO